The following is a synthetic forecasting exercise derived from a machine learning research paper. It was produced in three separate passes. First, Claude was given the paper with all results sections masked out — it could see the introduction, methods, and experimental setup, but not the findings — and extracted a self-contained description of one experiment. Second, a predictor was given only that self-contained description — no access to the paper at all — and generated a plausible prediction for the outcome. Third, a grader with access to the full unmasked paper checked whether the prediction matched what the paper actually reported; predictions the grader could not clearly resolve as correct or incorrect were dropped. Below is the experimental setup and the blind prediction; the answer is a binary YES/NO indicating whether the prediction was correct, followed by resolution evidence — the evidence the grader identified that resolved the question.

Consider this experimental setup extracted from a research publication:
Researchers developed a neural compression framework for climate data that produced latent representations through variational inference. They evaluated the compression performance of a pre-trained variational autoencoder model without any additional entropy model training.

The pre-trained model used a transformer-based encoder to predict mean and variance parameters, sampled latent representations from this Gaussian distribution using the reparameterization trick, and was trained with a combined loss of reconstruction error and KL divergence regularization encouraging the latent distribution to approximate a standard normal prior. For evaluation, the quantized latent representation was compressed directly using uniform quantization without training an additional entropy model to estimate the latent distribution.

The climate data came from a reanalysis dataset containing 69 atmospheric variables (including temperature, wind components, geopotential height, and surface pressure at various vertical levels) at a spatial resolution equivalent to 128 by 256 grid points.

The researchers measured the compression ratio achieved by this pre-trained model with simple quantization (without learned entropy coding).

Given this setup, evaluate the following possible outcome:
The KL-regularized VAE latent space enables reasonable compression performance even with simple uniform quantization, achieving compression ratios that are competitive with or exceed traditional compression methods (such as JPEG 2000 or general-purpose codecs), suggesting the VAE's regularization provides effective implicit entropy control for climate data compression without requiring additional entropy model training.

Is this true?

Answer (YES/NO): NO